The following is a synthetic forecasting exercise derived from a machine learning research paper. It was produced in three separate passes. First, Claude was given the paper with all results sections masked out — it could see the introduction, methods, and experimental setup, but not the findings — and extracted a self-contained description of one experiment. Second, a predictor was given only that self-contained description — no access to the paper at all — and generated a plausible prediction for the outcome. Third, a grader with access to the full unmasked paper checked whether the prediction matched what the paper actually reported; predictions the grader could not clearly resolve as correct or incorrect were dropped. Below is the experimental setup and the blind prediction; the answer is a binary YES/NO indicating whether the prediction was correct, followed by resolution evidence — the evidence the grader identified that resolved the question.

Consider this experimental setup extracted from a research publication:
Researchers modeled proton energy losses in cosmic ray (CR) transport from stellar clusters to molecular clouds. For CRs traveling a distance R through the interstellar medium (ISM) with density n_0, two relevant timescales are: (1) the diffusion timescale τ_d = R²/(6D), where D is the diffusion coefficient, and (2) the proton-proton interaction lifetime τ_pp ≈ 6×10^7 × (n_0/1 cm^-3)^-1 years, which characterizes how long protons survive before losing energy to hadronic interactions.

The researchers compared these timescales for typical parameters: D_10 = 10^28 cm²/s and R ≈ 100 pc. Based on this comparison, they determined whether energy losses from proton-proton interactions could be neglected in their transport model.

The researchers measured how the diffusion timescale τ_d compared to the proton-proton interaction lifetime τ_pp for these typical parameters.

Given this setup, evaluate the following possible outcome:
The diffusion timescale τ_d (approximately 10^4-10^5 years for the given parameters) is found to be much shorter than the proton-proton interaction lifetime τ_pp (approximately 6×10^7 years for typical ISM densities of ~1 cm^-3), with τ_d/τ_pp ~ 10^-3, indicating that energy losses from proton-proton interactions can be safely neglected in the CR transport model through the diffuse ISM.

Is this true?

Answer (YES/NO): YES